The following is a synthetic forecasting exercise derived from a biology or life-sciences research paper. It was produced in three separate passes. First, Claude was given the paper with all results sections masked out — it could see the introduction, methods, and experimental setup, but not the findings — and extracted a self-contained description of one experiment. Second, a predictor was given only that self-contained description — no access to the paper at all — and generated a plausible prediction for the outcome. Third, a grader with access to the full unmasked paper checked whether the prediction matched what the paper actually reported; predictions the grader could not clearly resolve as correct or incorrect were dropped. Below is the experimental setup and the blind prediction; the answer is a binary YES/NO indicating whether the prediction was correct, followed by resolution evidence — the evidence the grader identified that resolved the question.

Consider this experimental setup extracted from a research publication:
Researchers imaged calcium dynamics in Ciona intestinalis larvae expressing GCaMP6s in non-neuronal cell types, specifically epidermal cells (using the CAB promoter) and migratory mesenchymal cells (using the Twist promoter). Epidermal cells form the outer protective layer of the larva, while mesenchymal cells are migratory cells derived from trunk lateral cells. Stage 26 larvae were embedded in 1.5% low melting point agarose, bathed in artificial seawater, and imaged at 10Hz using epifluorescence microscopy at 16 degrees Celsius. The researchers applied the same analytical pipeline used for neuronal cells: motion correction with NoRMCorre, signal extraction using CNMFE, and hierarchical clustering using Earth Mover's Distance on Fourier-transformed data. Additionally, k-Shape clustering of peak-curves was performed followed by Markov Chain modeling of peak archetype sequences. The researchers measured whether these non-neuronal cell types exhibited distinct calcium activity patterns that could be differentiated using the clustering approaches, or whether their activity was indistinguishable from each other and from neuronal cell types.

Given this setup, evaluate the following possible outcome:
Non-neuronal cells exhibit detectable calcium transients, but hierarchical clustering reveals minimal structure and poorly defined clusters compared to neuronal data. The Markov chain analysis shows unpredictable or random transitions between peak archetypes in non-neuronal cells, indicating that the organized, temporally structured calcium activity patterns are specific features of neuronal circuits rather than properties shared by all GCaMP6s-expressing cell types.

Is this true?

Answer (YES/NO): NO